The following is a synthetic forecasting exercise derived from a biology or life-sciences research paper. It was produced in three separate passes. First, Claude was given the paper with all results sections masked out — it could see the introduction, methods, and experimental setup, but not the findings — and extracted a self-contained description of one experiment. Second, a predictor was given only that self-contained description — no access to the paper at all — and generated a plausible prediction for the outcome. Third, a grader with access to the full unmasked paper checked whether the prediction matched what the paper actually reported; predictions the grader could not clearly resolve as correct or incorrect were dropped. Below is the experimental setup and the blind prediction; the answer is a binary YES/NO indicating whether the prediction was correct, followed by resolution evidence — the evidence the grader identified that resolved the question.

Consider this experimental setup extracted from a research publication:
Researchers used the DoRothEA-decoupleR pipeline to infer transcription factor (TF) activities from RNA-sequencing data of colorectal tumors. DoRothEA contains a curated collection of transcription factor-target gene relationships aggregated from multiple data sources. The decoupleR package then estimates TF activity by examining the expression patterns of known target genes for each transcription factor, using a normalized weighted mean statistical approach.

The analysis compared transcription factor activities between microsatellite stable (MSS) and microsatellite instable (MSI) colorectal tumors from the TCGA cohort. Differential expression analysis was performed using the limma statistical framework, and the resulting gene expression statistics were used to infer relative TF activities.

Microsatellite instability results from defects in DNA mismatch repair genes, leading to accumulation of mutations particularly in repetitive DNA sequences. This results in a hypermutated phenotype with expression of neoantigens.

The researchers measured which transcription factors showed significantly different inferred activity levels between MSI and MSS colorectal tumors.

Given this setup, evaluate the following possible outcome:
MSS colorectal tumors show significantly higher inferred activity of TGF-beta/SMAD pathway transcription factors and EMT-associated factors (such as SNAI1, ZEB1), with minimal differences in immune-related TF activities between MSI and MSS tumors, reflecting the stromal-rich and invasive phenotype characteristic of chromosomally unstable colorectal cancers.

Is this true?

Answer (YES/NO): NO